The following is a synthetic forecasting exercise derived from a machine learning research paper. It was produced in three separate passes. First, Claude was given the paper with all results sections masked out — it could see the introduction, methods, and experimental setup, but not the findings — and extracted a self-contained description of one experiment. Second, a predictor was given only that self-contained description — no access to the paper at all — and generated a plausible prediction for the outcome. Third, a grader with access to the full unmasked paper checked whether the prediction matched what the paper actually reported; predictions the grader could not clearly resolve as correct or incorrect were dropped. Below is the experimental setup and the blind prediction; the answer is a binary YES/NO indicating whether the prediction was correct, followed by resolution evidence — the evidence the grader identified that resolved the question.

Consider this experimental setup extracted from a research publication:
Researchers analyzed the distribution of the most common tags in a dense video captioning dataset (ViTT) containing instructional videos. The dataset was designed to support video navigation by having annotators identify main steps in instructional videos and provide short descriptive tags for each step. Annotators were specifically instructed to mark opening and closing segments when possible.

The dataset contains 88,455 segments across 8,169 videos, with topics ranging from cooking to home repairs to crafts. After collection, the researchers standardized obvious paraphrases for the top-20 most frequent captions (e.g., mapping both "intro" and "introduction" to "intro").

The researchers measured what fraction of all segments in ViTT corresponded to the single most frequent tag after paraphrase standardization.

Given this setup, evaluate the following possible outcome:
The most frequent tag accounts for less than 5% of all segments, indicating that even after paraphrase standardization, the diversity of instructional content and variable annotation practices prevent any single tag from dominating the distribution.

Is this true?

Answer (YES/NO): NO